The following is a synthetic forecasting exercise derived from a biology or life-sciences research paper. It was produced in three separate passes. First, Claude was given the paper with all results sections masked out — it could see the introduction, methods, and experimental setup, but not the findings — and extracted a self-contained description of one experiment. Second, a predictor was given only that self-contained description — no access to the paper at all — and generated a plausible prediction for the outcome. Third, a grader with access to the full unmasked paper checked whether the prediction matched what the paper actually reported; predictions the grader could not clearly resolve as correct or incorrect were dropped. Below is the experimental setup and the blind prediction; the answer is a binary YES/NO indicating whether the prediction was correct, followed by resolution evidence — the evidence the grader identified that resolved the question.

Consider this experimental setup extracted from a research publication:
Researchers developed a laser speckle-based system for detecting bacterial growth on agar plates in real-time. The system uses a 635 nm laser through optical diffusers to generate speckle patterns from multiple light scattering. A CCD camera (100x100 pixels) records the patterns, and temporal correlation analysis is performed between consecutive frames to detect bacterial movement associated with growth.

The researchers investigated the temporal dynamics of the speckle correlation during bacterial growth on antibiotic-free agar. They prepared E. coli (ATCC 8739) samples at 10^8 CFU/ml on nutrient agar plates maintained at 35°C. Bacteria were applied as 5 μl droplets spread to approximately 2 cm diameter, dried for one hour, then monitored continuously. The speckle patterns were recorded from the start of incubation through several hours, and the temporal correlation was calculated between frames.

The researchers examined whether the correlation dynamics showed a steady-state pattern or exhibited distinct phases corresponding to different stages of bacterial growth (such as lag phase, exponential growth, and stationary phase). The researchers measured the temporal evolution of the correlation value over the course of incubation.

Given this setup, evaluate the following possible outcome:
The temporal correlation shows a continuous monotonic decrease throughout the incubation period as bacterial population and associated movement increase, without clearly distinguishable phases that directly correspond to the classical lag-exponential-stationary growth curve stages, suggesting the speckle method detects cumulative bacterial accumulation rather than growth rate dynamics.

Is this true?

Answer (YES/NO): NO